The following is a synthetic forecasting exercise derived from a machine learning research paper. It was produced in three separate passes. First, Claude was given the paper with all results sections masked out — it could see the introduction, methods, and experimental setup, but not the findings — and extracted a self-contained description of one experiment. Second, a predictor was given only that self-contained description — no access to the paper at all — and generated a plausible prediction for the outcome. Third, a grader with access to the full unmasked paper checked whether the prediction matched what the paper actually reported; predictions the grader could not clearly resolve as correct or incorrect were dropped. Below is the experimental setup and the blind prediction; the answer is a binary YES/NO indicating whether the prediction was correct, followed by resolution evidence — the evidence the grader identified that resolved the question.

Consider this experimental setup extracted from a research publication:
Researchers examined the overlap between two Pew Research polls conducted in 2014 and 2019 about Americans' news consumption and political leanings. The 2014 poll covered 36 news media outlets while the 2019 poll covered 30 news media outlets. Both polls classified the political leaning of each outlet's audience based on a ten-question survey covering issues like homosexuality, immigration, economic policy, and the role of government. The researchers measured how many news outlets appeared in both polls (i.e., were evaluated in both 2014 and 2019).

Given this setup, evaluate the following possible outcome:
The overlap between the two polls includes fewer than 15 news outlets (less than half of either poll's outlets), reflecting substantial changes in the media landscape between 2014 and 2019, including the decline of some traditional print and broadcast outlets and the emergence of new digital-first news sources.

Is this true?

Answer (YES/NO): NO